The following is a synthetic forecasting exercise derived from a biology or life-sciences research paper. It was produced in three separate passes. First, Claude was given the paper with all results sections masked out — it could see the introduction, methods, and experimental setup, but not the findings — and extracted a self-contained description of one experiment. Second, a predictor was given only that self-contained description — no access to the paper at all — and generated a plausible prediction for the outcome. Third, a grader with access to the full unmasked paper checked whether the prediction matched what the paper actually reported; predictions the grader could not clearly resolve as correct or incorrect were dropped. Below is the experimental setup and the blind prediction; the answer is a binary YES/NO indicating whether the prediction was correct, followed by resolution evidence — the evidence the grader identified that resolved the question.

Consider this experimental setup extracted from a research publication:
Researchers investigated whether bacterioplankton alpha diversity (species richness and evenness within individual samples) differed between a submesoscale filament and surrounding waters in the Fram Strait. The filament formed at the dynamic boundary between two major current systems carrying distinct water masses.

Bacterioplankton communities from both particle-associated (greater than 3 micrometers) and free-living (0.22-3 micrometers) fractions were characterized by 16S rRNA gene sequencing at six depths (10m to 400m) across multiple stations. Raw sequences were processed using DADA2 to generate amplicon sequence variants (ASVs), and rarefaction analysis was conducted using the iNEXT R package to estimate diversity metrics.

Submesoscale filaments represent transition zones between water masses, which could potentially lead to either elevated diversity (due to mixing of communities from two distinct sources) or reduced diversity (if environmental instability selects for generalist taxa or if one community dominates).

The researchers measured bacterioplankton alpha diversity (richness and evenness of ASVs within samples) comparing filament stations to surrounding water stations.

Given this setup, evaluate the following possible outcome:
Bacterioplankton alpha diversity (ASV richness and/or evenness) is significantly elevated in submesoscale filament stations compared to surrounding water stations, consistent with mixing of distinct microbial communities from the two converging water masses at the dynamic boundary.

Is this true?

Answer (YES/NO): NO